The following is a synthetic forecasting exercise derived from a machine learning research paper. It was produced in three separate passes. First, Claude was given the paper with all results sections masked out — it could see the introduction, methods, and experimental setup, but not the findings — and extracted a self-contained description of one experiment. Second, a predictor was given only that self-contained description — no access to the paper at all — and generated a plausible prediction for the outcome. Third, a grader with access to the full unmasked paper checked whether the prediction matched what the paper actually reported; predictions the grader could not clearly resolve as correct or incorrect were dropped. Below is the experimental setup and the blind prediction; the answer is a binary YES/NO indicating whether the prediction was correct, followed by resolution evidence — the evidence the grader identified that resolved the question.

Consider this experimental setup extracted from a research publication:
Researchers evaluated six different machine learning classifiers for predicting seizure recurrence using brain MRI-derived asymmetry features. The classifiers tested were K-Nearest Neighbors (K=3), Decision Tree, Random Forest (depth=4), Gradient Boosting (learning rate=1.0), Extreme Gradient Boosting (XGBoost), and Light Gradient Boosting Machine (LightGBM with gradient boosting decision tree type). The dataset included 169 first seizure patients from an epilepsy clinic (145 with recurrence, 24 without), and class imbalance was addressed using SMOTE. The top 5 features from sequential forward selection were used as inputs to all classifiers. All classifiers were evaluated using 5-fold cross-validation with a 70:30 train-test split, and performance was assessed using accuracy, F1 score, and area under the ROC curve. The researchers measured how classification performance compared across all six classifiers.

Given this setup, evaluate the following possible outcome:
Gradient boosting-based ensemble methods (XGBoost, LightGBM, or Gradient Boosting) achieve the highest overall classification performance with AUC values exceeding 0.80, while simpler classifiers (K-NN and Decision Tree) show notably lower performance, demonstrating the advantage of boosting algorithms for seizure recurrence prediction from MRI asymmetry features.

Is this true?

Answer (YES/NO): NO